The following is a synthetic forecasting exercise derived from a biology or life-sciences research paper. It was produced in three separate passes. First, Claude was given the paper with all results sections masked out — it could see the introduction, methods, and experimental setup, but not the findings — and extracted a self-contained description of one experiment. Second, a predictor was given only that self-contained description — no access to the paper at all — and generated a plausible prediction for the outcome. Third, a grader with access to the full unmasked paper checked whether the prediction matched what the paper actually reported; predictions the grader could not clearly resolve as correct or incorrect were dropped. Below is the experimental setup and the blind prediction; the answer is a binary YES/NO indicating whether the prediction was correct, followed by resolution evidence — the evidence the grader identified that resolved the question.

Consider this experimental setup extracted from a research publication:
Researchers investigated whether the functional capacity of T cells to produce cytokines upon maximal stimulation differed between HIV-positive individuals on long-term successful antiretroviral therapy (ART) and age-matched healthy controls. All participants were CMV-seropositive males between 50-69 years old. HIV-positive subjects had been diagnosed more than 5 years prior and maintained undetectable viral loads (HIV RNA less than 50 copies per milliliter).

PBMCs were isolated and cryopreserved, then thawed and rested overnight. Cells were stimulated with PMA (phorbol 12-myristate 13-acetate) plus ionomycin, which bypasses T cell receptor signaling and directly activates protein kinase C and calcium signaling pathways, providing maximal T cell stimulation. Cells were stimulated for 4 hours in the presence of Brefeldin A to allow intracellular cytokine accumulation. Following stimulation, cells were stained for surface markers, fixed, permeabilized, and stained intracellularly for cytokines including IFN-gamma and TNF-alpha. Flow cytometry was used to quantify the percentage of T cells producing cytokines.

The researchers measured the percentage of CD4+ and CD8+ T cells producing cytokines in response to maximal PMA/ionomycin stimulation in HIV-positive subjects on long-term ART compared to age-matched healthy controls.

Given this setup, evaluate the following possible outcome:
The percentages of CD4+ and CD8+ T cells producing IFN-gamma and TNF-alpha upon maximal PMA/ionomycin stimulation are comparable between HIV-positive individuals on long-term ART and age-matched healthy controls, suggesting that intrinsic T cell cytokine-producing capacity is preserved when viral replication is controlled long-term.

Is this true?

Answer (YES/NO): NO